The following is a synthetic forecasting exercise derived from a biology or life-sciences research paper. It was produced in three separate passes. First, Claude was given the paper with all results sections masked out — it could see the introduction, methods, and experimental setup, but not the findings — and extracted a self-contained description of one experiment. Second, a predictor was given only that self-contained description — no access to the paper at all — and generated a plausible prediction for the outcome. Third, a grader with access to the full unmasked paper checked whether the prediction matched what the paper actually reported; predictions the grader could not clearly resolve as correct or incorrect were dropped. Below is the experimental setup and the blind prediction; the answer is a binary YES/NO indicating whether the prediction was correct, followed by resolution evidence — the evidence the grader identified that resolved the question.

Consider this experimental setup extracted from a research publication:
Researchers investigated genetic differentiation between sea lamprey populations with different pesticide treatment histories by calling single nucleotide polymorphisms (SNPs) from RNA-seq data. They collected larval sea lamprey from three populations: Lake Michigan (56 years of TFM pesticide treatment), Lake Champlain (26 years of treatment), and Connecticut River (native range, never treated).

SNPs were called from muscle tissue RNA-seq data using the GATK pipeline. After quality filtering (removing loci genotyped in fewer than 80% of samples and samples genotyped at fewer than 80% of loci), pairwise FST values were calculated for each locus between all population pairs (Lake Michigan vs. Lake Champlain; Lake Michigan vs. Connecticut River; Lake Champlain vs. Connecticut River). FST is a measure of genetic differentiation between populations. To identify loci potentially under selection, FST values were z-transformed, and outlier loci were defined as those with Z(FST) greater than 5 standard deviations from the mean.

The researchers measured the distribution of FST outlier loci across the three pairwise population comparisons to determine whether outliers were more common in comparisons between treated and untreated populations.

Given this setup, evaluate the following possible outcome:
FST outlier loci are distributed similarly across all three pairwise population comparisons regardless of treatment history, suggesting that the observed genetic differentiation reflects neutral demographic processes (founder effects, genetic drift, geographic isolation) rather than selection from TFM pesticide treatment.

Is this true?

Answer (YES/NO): NO